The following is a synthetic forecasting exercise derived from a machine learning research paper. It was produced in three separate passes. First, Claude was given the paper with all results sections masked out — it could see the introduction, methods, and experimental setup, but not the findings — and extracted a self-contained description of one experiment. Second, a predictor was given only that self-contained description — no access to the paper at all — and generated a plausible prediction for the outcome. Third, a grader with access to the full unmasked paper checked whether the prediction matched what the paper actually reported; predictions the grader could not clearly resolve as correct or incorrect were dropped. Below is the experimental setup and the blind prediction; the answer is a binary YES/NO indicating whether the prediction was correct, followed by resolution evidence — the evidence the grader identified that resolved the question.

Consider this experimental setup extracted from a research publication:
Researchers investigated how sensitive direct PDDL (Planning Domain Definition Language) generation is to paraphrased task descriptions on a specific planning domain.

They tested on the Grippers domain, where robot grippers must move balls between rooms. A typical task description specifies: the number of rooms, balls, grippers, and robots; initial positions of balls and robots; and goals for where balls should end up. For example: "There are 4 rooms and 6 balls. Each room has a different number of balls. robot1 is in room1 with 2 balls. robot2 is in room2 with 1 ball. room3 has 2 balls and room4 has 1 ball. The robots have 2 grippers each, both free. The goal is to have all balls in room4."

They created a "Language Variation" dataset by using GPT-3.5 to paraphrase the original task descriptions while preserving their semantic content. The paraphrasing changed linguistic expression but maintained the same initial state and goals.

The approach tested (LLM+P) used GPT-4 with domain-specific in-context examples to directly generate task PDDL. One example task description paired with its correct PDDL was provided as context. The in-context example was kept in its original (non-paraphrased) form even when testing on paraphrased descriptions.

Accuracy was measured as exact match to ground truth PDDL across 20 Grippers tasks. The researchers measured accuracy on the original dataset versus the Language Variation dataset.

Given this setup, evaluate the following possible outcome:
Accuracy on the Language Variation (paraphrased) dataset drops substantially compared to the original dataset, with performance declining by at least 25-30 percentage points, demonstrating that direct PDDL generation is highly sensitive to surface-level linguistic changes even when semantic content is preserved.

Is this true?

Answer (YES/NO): YES